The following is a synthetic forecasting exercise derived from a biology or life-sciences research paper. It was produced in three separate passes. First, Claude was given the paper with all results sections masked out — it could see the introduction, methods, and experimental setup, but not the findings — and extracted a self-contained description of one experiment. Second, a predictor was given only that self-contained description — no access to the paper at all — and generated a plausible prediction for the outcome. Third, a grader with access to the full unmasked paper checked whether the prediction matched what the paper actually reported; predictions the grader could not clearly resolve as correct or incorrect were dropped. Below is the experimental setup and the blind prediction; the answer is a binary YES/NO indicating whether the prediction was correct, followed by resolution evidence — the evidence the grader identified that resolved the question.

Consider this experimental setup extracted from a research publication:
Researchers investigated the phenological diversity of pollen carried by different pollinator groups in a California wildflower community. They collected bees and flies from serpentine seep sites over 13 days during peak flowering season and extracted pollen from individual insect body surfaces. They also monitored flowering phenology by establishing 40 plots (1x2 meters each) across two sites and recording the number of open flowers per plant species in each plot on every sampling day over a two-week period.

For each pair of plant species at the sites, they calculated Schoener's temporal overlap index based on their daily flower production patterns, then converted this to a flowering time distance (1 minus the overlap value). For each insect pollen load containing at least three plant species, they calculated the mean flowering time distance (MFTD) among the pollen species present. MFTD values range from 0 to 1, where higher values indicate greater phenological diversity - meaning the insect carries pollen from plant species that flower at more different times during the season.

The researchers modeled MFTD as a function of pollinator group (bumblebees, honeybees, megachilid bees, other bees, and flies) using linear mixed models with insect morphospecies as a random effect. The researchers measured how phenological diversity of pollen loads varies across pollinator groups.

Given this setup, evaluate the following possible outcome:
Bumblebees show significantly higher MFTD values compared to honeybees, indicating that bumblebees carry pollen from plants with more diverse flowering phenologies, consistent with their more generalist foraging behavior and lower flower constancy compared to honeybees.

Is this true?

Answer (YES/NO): NO